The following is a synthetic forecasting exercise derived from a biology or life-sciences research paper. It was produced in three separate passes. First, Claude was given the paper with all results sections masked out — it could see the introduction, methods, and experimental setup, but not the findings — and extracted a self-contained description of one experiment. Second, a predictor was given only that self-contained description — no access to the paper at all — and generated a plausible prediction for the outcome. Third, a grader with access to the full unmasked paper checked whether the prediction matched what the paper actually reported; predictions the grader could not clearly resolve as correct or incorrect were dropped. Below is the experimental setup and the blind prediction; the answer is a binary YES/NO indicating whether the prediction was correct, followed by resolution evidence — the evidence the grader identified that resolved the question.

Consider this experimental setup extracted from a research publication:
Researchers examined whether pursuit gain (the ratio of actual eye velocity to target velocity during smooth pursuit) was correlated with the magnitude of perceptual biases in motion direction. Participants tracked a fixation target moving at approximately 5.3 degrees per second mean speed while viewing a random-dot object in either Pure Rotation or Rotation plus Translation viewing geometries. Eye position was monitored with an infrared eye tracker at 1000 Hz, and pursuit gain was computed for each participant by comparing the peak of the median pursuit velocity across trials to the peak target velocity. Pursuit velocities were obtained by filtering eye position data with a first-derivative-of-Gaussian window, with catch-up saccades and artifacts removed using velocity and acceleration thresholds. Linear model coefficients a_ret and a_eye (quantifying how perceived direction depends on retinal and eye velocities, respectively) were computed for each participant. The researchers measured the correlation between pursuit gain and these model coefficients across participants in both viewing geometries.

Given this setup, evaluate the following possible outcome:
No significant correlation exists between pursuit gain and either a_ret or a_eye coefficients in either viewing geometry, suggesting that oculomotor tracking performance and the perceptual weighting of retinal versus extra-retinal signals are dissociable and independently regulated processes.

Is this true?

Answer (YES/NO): YES